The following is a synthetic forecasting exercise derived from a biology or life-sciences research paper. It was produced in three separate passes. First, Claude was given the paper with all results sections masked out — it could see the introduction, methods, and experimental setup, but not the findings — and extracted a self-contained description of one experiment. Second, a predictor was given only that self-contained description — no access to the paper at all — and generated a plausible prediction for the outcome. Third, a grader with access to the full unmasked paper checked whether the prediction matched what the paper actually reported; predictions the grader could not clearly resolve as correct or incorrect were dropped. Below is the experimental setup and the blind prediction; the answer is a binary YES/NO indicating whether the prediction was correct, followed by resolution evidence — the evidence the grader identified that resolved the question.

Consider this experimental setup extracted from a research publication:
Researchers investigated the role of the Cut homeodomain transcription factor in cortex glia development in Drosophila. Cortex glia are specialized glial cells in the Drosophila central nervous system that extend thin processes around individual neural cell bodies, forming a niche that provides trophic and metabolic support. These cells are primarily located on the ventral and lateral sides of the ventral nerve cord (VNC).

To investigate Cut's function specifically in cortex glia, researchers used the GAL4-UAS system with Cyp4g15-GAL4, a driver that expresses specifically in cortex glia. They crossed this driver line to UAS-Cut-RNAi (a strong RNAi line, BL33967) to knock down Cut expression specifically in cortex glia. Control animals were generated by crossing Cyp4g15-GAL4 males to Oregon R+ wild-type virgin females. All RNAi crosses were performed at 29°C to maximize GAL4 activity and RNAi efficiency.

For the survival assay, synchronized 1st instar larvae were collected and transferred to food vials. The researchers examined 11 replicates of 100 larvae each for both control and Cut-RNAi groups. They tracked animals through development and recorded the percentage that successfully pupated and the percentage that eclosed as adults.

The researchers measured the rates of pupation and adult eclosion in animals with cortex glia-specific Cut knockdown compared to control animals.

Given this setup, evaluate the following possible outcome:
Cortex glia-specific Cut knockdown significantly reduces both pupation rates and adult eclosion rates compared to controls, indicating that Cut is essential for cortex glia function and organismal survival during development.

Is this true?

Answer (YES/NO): NO